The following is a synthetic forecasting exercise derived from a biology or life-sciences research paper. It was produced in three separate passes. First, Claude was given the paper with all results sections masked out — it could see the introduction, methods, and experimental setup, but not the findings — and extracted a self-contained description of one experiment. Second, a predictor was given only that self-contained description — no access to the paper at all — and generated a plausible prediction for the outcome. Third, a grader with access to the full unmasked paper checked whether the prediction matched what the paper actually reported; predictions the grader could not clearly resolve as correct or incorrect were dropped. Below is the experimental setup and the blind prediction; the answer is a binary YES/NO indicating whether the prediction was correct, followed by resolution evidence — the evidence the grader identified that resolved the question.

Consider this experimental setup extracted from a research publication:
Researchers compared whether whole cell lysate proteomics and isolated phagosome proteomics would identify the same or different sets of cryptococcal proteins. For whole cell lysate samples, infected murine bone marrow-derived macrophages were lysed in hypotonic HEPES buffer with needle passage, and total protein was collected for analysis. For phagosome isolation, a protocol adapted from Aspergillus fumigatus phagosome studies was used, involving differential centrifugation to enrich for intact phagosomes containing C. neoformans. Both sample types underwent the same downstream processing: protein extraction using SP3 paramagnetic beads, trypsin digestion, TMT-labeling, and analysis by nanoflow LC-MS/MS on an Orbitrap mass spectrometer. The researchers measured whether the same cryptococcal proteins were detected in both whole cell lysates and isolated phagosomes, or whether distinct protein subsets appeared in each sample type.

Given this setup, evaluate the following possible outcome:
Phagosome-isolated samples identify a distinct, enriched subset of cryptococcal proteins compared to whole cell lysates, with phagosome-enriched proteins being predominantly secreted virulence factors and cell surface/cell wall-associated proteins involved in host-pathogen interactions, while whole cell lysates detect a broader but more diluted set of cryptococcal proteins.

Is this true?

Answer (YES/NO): NO